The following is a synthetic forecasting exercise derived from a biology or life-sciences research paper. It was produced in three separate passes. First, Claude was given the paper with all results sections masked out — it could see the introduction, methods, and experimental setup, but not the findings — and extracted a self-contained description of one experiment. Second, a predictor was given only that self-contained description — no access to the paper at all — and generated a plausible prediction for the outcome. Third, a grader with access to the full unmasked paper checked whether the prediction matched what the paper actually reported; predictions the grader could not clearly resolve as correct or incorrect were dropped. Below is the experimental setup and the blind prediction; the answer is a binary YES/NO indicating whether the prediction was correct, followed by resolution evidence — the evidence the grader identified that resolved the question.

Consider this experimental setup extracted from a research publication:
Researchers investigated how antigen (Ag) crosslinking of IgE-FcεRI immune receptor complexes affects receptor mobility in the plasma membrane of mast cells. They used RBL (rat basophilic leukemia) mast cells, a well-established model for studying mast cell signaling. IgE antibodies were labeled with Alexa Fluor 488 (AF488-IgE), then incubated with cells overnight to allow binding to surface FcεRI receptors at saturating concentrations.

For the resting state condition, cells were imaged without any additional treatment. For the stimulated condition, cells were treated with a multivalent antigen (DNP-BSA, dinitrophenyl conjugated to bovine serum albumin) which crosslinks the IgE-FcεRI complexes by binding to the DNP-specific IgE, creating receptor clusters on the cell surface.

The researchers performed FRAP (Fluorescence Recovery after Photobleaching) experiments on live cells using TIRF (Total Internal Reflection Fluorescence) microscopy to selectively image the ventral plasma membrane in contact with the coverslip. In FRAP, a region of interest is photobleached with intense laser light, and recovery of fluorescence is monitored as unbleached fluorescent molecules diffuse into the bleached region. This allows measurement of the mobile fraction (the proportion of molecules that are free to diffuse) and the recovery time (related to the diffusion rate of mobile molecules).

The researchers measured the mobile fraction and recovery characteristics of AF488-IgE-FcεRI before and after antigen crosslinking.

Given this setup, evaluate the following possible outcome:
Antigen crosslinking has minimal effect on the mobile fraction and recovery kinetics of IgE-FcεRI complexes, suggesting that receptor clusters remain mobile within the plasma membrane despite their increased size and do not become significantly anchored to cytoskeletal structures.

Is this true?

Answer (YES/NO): NO